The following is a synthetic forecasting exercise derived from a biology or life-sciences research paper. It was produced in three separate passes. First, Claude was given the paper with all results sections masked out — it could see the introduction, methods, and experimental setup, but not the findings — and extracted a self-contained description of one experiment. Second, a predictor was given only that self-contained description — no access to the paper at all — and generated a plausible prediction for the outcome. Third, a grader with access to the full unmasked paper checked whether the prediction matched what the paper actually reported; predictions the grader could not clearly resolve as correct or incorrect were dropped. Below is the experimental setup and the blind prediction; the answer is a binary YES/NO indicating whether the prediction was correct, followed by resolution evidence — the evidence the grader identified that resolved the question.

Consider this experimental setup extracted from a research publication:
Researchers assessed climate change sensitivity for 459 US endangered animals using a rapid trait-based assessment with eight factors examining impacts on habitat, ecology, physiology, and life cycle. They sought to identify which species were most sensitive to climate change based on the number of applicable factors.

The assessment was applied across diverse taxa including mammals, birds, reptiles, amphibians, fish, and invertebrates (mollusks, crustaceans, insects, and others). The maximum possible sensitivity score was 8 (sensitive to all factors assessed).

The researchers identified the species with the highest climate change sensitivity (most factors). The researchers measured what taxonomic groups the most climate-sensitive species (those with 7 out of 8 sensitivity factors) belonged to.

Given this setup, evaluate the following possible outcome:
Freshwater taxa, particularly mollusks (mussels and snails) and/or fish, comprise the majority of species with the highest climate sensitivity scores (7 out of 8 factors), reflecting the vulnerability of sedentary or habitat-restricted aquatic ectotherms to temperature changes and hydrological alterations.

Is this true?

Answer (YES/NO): YES